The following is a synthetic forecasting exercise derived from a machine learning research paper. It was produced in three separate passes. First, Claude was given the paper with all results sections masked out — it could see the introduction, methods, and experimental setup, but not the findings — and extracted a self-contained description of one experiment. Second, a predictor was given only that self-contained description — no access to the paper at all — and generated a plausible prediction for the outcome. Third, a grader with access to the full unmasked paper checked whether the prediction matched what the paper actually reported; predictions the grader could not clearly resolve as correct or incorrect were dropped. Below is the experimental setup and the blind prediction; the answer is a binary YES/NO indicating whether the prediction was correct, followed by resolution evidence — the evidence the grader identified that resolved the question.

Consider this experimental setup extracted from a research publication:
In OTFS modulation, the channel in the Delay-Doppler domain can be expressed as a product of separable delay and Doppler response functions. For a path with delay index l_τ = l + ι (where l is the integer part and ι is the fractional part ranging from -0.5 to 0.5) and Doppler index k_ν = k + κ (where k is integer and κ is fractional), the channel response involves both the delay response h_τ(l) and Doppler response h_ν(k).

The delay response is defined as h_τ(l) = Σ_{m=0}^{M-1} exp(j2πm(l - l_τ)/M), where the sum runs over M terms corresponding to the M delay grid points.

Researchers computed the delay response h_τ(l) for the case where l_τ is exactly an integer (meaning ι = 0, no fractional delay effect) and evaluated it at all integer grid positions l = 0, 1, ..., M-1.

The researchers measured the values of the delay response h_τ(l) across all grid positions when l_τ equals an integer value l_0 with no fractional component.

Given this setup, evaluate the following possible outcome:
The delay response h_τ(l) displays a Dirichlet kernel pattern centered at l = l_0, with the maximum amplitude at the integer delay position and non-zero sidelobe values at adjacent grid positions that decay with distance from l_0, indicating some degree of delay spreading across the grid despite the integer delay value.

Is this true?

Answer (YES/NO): NO